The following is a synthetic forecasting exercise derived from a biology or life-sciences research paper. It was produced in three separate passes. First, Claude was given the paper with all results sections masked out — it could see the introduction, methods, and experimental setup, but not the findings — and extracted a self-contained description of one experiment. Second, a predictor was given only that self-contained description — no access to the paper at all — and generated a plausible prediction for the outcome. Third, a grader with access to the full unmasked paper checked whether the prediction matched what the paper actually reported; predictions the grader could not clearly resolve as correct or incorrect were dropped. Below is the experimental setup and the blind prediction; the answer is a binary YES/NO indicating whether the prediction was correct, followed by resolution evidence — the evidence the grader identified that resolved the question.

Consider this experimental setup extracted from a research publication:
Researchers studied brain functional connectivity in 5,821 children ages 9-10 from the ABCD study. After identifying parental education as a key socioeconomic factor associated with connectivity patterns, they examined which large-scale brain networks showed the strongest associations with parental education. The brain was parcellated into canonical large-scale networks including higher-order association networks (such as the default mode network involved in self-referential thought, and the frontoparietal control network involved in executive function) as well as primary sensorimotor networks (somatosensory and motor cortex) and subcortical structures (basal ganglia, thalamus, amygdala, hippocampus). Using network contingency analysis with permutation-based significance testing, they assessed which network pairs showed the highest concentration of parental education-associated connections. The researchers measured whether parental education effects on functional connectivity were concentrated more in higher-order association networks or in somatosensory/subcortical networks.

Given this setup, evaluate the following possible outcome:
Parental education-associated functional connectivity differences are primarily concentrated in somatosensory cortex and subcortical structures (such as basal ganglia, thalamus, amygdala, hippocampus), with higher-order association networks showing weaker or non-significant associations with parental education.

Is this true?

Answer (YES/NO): YES